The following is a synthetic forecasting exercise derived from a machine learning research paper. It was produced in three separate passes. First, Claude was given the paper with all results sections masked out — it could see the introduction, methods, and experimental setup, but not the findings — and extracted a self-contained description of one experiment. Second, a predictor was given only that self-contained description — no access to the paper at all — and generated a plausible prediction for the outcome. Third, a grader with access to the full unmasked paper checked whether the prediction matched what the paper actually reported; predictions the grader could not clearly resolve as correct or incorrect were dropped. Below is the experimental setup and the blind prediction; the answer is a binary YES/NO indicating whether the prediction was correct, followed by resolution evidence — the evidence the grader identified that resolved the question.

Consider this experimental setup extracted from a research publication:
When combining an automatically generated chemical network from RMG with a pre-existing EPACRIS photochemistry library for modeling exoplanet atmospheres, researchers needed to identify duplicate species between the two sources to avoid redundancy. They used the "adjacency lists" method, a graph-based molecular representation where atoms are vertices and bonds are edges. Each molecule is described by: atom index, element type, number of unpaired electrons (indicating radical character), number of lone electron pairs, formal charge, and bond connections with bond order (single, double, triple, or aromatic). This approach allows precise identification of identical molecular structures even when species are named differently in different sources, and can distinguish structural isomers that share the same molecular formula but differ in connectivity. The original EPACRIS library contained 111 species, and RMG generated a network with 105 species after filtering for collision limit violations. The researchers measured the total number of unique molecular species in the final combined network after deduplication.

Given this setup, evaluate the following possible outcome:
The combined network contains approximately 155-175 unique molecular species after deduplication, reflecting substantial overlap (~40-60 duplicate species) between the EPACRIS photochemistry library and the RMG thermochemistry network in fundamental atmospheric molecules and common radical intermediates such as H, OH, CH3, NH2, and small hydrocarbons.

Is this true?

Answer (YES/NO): NO